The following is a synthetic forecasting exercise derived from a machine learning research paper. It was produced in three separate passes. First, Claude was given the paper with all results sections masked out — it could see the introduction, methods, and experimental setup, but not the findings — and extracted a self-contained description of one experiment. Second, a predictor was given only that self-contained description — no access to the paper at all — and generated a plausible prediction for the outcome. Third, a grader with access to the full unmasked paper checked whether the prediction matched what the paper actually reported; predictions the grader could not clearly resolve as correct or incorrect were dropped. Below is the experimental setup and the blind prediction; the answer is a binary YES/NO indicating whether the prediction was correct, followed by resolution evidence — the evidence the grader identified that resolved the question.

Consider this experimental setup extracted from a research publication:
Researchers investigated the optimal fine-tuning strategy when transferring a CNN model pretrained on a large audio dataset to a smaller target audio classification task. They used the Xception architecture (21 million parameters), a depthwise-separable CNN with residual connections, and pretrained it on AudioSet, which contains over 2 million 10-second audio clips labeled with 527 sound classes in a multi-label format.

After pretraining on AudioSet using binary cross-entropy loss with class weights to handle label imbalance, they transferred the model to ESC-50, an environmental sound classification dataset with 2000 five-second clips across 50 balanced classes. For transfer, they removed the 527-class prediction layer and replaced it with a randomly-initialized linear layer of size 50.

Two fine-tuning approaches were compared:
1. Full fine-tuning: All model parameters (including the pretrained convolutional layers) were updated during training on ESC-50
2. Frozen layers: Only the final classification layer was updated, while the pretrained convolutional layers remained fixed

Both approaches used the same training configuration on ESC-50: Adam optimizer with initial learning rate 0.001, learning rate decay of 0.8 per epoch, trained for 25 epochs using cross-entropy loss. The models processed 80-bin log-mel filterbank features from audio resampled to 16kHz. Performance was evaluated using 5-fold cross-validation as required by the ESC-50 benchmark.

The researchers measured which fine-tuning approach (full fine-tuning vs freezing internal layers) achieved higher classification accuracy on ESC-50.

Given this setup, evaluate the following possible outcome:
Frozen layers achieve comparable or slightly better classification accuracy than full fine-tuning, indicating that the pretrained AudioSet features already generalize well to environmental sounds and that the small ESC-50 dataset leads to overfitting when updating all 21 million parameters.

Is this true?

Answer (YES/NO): NO